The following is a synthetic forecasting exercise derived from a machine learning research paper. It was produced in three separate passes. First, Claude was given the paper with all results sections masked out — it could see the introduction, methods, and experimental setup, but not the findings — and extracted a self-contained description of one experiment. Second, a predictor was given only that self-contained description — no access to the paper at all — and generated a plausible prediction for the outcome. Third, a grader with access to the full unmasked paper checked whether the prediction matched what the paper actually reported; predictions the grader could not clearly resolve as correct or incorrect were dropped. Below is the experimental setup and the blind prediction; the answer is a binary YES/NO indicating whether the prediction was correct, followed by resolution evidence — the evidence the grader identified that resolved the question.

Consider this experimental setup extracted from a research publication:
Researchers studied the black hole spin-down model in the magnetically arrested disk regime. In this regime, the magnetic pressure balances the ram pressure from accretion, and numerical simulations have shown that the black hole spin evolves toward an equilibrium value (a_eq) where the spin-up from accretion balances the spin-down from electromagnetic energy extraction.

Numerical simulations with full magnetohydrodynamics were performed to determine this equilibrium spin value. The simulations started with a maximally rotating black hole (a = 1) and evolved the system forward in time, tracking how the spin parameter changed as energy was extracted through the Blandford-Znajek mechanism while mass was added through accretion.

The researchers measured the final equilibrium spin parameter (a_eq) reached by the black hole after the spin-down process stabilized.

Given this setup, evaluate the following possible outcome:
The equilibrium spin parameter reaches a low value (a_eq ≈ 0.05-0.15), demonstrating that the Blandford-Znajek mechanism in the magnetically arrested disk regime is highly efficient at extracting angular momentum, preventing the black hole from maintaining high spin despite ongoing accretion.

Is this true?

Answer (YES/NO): NO